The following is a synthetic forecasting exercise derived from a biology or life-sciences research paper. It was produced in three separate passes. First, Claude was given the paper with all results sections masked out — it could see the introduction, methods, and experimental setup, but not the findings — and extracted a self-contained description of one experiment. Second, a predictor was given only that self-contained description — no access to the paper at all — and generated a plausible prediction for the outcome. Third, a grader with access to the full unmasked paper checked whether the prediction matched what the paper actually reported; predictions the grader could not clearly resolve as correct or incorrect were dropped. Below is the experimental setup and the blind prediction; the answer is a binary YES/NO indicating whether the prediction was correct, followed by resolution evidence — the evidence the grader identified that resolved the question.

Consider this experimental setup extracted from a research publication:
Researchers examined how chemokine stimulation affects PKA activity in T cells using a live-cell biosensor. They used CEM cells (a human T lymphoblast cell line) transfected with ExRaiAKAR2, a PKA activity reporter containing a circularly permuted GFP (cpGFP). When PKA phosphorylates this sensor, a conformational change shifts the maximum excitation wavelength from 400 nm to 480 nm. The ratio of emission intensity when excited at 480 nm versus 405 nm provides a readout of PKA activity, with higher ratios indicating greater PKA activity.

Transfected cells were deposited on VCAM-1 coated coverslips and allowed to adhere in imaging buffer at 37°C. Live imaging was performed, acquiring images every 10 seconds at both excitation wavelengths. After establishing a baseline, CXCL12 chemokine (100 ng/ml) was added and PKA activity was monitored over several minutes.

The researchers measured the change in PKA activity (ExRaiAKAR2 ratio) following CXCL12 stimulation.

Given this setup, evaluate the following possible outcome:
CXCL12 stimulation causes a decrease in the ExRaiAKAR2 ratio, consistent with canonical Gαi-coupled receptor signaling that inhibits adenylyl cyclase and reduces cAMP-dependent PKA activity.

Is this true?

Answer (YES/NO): NO